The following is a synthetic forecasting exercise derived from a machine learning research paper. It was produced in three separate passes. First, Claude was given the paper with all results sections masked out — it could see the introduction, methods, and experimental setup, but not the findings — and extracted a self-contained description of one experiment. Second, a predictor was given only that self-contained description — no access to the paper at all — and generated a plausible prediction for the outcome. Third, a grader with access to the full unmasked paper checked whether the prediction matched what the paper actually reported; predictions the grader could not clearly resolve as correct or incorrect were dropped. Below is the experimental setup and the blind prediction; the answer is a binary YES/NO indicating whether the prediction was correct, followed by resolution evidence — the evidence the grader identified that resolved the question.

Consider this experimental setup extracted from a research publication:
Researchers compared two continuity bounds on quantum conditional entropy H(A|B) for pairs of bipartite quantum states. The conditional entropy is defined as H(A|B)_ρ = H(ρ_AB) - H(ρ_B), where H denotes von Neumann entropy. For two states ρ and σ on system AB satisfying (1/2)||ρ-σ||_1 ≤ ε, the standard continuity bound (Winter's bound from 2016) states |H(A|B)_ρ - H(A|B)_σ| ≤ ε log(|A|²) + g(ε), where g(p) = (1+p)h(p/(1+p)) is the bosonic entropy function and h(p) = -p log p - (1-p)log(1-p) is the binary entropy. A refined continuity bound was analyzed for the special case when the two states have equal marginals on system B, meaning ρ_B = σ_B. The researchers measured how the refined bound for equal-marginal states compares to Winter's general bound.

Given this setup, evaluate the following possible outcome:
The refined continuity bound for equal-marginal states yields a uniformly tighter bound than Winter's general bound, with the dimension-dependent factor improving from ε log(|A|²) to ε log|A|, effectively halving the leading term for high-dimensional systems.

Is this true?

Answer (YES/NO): NO